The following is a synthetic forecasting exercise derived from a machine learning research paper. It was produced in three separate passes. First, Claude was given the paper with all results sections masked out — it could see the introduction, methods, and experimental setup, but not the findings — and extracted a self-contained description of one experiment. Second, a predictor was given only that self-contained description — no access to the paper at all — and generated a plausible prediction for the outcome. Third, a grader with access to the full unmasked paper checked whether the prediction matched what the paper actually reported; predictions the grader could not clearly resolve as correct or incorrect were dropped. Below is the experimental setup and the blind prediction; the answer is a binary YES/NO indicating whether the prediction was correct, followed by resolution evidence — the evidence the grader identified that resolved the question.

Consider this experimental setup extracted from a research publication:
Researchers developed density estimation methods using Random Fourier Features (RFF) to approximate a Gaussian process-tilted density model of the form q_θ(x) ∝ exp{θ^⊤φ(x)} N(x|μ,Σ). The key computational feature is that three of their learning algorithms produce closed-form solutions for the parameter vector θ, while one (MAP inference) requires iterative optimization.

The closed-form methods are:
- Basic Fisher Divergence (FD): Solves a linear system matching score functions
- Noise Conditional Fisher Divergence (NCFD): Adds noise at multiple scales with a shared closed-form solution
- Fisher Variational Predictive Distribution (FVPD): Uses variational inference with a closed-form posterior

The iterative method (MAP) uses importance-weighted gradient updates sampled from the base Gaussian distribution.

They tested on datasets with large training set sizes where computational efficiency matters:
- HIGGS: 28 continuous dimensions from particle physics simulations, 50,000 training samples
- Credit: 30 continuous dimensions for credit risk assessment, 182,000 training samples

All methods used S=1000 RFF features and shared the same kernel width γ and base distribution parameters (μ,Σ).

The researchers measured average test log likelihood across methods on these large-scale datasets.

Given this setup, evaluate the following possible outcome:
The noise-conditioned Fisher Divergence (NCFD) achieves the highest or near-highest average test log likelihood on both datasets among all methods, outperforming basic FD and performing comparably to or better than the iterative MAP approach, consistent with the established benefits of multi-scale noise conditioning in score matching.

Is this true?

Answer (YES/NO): NO